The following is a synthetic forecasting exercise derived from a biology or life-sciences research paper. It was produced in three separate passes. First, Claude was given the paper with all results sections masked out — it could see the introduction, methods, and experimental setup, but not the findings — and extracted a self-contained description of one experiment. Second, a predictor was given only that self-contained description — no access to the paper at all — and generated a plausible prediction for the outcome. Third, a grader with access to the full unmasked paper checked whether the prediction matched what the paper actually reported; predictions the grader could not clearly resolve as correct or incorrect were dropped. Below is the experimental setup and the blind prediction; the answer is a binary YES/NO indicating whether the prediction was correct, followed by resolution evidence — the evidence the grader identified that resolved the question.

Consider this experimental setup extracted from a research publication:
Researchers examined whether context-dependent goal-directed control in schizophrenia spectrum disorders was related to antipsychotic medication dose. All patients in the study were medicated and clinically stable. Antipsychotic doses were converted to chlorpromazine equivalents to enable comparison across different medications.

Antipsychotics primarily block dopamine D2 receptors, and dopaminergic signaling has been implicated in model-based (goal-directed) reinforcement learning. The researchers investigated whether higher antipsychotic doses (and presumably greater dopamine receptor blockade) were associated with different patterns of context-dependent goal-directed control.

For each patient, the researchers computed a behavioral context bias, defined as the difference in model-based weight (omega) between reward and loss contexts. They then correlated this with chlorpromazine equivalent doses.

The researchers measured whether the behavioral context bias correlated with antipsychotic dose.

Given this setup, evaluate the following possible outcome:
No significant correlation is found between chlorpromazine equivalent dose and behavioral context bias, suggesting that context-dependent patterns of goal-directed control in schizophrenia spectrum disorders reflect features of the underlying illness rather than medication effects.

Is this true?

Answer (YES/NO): YES